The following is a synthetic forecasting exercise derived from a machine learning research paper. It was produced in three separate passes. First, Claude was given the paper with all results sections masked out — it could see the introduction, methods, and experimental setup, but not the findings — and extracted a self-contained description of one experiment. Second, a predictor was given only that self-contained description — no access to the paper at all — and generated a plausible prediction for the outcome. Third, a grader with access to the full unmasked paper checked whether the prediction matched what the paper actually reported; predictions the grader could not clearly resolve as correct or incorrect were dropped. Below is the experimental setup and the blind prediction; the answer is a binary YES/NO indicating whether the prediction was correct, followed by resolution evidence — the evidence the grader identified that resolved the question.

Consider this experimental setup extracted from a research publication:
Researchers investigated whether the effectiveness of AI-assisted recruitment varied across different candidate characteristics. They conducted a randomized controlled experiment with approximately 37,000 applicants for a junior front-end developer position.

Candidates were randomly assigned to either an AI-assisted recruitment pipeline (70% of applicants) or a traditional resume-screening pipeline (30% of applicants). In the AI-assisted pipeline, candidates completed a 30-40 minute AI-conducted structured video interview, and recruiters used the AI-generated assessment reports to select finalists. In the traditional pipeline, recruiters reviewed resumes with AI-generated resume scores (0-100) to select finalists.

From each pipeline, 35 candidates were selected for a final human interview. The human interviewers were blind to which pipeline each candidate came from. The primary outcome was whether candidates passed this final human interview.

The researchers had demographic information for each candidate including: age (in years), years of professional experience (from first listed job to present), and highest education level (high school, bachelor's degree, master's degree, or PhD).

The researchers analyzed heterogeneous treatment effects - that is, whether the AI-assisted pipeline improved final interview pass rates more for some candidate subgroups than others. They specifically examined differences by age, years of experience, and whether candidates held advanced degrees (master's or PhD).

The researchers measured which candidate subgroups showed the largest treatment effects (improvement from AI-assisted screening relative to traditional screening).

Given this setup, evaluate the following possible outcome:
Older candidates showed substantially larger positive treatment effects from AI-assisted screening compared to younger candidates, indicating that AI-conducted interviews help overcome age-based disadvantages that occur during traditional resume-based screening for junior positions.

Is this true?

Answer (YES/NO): NO